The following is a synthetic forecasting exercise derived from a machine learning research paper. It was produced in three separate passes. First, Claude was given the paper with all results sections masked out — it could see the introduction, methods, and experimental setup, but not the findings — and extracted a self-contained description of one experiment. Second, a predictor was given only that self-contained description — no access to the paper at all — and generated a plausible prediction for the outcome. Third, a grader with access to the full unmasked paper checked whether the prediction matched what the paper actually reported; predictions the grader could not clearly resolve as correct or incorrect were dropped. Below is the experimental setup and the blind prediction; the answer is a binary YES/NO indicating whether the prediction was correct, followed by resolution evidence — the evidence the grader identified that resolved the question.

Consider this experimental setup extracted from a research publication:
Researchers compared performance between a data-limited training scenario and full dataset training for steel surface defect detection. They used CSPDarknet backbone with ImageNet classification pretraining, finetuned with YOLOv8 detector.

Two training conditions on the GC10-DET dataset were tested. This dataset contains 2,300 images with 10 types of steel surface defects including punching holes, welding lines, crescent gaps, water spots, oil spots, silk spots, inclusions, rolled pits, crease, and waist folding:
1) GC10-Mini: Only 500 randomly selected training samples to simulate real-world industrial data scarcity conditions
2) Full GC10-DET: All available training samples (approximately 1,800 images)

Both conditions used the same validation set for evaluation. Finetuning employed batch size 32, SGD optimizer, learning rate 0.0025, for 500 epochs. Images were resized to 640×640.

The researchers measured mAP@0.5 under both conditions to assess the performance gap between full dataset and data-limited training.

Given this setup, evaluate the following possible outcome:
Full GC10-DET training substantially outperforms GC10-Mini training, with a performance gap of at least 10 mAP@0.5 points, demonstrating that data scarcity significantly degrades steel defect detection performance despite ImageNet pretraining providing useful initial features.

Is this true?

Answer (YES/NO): YES